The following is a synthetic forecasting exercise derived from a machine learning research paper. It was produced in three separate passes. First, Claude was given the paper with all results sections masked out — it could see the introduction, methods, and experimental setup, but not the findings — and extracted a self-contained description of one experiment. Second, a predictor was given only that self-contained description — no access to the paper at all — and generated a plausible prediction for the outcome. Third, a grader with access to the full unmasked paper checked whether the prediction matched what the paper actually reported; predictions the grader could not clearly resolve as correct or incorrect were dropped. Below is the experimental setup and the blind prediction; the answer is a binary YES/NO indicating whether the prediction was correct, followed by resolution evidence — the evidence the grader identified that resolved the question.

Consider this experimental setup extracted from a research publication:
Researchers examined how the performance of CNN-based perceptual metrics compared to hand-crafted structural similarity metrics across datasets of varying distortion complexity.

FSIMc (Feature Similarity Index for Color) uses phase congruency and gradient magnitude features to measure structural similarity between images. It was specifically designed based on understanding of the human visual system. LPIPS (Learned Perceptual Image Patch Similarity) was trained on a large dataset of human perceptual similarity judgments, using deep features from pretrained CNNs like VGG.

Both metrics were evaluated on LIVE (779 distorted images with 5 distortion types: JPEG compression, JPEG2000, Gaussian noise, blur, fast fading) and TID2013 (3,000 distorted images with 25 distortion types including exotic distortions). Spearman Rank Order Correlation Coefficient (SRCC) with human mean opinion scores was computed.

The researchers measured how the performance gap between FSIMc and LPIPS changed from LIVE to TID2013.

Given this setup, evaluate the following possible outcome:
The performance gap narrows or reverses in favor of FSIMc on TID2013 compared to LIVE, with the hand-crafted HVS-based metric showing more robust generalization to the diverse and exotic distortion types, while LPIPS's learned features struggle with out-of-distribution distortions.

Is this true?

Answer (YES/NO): NO